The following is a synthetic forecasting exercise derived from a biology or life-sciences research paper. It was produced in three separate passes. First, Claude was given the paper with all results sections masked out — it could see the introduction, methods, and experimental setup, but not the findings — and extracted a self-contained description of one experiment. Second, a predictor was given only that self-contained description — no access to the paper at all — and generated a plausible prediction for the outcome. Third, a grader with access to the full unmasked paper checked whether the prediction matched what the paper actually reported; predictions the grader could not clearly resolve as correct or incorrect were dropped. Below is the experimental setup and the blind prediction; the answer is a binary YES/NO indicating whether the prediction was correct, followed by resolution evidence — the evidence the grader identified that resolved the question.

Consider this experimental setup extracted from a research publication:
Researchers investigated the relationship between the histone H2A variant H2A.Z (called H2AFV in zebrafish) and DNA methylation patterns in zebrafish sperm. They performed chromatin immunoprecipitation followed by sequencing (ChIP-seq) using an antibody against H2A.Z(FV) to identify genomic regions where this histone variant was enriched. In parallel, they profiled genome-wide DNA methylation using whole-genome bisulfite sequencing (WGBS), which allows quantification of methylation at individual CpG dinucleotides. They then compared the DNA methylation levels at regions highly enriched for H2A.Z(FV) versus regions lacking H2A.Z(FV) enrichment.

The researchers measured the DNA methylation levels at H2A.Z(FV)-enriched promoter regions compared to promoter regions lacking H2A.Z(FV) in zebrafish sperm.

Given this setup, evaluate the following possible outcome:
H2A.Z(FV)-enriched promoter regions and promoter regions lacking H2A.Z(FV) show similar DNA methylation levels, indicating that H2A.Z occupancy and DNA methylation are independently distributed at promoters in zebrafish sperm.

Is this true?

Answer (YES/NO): NO